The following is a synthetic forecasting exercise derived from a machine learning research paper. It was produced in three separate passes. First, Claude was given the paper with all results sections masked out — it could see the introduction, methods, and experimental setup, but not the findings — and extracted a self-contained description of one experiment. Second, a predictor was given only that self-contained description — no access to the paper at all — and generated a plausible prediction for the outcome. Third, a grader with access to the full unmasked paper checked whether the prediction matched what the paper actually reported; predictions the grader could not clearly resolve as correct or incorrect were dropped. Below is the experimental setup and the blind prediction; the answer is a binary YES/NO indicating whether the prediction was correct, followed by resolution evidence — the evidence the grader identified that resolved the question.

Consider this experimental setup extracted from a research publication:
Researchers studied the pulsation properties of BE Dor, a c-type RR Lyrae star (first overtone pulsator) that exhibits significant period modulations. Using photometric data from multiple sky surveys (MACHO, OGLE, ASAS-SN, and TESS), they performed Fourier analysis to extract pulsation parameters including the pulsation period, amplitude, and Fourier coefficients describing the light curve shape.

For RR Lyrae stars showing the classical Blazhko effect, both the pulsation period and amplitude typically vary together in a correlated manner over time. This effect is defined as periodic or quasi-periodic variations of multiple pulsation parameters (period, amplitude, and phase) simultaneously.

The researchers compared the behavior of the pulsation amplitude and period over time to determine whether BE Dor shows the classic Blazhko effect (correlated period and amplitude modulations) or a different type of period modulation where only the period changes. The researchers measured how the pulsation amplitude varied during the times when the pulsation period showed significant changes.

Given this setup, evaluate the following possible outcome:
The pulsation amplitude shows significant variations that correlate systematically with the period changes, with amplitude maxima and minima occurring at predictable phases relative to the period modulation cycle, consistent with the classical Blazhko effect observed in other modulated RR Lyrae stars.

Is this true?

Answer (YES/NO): NO